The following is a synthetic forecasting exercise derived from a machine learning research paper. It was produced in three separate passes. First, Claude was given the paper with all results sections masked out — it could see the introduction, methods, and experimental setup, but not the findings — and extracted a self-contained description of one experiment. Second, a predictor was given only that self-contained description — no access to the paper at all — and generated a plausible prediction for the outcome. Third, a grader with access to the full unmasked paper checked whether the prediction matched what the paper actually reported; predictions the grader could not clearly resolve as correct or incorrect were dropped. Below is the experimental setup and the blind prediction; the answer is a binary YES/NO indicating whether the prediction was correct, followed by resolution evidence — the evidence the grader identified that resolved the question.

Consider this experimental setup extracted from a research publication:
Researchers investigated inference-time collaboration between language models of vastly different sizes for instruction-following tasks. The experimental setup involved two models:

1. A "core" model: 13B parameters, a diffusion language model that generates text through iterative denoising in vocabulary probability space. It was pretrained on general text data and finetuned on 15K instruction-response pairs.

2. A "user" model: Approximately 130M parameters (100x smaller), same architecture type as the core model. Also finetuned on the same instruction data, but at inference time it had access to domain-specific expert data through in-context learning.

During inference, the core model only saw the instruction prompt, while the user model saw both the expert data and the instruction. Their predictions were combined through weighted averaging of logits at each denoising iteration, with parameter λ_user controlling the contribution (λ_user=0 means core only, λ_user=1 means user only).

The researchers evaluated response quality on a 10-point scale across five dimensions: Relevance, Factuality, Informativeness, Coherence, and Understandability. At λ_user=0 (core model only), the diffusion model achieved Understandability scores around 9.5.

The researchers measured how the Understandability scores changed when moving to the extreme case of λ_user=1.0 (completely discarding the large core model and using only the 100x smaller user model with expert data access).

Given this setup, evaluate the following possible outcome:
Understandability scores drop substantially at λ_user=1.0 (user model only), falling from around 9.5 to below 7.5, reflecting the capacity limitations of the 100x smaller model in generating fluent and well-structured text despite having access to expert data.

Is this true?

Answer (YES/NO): YES